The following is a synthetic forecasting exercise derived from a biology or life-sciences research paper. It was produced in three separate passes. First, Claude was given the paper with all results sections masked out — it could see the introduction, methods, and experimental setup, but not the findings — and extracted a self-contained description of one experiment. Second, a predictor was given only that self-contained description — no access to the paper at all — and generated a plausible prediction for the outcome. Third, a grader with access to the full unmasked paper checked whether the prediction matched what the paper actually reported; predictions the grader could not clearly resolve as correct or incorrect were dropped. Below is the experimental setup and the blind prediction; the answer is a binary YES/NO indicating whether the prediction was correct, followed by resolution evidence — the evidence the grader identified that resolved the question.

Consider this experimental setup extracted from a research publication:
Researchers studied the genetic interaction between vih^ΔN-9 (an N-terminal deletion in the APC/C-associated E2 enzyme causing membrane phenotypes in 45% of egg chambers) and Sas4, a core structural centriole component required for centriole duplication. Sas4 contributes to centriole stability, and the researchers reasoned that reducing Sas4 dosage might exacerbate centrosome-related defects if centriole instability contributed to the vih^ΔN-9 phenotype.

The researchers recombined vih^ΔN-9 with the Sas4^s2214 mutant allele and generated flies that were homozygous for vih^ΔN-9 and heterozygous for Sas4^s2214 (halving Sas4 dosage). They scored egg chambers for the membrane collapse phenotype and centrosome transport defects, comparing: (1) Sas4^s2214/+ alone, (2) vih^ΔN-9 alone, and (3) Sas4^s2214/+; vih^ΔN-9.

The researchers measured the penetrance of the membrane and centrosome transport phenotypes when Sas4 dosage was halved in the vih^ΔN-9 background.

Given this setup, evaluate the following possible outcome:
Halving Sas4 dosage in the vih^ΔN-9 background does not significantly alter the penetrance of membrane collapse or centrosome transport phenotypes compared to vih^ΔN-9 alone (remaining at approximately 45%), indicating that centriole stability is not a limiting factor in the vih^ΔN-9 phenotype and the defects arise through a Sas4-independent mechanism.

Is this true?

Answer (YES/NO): NO